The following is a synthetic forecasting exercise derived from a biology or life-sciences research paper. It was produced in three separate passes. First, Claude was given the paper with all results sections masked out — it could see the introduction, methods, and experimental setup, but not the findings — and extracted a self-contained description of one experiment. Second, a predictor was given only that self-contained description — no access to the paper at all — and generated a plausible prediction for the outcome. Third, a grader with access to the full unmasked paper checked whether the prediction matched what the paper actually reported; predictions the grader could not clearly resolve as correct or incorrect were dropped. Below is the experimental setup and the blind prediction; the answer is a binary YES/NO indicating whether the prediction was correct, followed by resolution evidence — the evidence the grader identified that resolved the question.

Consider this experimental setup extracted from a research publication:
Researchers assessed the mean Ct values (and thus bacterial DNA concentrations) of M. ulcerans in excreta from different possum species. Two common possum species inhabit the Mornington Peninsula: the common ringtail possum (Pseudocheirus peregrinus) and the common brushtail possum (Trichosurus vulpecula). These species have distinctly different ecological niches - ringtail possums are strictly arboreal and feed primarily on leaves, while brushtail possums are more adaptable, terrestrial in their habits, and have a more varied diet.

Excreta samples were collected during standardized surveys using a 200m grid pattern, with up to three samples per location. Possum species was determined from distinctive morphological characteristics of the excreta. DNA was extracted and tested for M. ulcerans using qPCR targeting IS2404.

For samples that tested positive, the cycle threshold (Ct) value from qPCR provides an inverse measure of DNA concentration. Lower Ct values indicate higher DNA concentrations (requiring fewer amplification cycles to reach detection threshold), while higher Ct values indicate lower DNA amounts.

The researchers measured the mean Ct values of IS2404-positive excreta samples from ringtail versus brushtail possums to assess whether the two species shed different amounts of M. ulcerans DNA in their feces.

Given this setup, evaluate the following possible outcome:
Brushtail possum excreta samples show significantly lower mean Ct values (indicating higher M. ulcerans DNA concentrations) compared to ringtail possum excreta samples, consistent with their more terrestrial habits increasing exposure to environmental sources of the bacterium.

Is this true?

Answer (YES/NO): NO